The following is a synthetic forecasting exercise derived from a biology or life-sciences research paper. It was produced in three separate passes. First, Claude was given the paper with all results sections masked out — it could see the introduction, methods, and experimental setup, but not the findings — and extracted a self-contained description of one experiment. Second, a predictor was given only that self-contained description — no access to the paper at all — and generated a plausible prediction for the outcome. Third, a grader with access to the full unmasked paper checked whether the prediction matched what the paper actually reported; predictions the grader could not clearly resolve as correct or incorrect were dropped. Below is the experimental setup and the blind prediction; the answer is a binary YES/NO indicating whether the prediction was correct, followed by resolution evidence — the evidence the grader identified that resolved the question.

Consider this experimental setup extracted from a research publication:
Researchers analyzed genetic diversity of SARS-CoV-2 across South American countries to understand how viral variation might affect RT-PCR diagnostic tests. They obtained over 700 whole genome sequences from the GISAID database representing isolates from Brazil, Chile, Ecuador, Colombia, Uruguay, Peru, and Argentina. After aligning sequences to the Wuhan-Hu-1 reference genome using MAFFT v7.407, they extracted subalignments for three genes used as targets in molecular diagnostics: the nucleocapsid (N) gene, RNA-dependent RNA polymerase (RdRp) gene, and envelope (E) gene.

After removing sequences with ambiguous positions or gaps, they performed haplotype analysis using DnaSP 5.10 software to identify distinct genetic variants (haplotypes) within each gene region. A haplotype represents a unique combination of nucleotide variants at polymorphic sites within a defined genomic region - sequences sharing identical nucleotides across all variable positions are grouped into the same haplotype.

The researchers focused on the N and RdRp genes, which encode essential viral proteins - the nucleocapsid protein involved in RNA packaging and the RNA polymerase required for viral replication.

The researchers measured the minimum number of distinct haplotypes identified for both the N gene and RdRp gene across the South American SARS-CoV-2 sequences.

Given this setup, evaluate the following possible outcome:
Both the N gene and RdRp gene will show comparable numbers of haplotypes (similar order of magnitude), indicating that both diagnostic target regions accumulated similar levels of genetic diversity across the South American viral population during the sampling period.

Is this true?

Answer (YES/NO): NO